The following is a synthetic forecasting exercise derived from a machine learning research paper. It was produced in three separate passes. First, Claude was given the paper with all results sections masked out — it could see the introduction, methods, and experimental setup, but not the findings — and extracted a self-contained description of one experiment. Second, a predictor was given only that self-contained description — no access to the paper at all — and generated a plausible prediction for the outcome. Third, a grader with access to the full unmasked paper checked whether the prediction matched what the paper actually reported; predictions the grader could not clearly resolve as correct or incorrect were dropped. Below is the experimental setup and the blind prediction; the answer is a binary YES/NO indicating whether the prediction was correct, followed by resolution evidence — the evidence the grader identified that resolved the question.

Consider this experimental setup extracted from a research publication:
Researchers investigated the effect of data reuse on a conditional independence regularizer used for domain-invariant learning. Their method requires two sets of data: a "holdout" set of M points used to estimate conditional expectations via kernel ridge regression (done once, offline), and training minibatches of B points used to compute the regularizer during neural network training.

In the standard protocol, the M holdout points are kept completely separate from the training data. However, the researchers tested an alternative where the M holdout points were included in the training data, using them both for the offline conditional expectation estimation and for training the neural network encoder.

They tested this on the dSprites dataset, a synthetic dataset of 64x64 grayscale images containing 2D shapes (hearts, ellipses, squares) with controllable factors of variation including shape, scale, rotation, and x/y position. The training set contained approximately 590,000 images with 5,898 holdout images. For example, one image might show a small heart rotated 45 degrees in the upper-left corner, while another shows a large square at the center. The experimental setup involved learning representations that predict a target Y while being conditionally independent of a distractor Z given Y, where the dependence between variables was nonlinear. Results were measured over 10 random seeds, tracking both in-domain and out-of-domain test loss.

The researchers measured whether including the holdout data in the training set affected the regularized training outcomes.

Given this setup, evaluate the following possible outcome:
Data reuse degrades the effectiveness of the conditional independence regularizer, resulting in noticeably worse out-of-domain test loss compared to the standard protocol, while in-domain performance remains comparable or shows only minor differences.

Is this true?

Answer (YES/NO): NO